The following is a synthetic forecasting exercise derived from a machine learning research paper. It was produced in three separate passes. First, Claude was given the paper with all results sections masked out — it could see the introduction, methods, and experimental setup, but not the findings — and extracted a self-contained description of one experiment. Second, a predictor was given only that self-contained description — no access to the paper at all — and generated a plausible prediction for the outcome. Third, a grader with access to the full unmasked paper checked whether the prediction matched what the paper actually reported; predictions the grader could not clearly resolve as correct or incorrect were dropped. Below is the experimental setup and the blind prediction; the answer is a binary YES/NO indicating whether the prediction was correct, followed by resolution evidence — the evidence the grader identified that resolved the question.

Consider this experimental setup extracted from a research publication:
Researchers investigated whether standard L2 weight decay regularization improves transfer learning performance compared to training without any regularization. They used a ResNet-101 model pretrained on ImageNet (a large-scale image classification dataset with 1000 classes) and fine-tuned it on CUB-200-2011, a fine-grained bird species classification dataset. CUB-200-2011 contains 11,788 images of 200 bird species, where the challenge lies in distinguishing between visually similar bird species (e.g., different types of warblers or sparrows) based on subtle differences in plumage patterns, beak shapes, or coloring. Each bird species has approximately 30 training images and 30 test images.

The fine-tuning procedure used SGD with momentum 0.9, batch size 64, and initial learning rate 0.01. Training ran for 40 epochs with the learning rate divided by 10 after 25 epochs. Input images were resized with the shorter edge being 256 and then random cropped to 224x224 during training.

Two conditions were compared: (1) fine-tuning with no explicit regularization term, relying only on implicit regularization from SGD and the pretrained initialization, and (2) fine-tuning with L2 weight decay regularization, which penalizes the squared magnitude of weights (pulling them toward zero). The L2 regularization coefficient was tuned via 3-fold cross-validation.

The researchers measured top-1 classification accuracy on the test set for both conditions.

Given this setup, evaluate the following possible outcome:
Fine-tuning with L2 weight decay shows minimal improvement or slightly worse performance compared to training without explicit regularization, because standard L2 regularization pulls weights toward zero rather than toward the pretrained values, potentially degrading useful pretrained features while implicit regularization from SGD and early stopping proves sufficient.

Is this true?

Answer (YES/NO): YES